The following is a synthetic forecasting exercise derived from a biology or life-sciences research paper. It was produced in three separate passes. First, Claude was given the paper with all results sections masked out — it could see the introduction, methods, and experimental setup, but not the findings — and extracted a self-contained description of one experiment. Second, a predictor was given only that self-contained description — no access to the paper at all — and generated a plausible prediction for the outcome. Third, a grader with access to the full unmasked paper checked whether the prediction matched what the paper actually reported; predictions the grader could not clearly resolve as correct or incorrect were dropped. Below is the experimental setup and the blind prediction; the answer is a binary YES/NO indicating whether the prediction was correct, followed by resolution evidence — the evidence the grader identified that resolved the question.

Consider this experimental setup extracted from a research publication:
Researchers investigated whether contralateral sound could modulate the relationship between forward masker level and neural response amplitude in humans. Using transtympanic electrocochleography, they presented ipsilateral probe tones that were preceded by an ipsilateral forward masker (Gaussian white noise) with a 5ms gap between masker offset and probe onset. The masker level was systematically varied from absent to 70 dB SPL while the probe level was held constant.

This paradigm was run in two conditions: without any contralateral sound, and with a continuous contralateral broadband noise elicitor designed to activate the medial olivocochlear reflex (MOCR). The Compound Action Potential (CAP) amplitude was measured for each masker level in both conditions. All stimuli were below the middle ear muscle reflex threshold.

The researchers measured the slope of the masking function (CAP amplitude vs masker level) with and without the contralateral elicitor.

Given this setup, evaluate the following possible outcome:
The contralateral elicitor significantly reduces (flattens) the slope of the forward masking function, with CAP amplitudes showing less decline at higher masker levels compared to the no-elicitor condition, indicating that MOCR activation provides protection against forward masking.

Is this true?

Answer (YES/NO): NO